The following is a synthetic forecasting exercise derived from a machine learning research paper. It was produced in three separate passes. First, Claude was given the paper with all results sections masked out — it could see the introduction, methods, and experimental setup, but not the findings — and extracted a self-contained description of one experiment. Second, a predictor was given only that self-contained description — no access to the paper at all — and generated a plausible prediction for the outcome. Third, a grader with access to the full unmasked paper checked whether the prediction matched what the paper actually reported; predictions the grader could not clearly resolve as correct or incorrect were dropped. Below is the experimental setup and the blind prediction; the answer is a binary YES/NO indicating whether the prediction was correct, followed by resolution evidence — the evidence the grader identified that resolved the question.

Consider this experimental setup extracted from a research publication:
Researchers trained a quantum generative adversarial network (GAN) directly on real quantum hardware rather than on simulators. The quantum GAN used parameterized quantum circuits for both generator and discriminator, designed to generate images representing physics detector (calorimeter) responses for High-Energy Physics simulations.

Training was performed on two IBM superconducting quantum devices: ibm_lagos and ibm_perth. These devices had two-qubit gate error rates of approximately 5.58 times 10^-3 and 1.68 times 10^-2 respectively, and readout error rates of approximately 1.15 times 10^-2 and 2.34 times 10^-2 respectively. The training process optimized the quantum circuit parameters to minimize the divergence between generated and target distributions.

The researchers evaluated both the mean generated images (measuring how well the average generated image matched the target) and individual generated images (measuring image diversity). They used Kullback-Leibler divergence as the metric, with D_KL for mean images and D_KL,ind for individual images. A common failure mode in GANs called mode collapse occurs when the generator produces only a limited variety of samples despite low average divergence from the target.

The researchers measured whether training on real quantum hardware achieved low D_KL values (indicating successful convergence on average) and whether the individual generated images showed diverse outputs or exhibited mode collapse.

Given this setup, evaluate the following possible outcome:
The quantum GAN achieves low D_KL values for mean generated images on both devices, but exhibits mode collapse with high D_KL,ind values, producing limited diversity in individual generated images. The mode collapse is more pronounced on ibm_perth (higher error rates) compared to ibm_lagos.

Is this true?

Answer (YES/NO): NO